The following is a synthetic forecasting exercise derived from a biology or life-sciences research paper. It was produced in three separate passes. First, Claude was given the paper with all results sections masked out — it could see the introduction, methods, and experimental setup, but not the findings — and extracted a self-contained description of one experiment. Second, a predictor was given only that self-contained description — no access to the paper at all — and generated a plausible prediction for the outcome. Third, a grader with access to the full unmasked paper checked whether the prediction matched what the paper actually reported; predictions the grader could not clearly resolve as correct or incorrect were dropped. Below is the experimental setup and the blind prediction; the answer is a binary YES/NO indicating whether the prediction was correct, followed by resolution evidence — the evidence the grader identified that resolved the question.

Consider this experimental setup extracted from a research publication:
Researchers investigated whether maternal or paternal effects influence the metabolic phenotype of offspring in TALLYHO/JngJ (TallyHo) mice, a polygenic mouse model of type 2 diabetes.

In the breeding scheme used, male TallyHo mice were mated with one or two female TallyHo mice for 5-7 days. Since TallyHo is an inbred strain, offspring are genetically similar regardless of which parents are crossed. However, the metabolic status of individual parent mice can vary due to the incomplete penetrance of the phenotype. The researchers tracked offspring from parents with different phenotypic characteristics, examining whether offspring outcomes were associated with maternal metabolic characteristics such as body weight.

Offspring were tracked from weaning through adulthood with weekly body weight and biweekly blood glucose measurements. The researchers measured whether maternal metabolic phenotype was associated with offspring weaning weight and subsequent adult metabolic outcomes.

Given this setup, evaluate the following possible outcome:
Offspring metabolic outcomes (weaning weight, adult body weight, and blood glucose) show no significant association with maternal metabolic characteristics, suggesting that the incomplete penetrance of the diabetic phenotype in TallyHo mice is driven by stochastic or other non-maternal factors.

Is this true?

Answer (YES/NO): YES